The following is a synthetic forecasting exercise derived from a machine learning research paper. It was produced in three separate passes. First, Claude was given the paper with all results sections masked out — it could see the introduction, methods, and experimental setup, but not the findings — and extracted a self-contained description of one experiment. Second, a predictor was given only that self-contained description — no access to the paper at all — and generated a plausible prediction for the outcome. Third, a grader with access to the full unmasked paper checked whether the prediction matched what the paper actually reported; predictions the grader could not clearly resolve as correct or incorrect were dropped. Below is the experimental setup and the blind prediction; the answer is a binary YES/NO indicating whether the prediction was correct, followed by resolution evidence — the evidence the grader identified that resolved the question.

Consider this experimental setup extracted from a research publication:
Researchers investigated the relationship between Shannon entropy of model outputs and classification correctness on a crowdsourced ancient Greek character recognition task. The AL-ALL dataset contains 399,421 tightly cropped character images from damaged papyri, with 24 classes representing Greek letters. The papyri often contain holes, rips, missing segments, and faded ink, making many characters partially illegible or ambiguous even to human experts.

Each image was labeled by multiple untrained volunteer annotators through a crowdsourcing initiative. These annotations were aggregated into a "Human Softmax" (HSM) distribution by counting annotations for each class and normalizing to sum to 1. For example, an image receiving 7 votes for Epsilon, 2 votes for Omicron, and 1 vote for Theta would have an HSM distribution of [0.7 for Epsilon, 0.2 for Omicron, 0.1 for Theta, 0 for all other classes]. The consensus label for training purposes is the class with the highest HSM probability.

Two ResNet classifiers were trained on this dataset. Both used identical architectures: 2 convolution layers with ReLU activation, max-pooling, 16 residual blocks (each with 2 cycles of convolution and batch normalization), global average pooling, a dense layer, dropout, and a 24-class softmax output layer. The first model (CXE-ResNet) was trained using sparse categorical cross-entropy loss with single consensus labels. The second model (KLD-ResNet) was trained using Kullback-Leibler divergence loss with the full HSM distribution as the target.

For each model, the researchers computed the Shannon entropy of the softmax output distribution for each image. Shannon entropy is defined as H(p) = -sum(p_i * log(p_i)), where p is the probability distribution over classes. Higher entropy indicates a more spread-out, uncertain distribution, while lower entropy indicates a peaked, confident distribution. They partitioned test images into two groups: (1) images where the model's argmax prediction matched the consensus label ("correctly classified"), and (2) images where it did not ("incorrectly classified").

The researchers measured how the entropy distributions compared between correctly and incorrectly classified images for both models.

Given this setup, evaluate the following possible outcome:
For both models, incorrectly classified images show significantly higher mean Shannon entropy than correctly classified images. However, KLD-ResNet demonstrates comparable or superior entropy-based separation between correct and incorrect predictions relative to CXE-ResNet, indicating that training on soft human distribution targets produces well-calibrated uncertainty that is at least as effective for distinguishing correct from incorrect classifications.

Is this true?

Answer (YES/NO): YES